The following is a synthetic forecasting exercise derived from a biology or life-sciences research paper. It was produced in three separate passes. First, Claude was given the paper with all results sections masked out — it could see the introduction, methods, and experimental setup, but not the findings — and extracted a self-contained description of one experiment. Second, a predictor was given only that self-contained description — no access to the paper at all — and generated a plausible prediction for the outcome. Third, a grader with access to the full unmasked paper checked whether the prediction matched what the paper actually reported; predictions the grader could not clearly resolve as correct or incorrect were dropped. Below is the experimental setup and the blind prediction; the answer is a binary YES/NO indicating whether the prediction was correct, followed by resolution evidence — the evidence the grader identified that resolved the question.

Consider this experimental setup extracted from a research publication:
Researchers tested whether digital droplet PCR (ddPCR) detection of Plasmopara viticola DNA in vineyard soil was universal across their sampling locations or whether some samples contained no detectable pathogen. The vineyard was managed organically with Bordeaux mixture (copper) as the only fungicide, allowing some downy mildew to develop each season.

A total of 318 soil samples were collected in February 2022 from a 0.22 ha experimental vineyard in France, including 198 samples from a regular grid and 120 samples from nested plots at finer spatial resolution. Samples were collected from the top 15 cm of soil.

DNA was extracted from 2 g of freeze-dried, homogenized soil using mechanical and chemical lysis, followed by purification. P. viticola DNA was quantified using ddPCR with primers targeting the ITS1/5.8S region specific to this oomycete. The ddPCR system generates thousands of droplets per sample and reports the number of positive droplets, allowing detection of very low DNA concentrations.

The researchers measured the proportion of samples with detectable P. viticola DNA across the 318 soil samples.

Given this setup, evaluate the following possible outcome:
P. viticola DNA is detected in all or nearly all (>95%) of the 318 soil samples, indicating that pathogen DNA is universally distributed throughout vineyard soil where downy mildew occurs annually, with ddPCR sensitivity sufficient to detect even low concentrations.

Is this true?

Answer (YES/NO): YES